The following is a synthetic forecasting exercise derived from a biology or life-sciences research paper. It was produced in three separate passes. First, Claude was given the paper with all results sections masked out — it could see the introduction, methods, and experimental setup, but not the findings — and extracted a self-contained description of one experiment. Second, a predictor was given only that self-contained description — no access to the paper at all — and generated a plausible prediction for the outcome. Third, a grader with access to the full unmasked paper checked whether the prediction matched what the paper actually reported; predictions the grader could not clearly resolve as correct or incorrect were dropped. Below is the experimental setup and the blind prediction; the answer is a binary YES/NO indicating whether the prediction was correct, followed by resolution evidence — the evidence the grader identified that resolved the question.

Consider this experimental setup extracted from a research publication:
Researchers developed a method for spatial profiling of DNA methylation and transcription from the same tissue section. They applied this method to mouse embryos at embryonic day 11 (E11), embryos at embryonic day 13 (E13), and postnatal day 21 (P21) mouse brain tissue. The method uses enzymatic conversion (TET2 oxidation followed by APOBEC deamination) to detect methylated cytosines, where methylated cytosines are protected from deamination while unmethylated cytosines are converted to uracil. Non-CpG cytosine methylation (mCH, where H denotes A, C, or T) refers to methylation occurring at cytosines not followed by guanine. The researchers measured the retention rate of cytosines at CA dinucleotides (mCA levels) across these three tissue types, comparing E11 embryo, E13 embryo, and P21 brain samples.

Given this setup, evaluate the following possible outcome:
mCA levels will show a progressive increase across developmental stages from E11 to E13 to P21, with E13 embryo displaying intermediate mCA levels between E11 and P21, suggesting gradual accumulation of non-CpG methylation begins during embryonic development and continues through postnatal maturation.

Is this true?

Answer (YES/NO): NO